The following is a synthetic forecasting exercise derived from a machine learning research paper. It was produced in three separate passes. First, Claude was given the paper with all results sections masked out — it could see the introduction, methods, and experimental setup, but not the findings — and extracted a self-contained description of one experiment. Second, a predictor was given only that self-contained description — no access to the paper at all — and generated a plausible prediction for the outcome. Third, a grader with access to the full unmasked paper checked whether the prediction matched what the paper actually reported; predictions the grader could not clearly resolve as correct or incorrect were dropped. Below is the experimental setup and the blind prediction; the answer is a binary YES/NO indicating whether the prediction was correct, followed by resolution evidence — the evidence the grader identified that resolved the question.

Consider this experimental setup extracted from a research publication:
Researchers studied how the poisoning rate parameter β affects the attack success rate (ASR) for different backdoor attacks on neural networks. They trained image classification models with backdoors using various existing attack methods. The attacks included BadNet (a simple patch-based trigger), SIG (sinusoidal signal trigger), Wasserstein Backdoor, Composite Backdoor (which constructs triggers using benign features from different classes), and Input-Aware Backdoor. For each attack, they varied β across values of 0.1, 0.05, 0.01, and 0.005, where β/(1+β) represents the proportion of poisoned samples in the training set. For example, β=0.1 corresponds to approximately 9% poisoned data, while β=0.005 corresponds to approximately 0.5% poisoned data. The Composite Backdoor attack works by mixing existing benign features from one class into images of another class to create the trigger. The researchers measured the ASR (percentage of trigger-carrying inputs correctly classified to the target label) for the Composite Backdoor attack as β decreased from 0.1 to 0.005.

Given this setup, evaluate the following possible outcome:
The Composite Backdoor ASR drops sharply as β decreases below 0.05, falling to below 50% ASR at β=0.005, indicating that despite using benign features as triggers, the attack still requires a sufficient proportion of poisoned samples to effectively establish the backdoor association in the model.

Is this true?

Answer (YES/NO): YES